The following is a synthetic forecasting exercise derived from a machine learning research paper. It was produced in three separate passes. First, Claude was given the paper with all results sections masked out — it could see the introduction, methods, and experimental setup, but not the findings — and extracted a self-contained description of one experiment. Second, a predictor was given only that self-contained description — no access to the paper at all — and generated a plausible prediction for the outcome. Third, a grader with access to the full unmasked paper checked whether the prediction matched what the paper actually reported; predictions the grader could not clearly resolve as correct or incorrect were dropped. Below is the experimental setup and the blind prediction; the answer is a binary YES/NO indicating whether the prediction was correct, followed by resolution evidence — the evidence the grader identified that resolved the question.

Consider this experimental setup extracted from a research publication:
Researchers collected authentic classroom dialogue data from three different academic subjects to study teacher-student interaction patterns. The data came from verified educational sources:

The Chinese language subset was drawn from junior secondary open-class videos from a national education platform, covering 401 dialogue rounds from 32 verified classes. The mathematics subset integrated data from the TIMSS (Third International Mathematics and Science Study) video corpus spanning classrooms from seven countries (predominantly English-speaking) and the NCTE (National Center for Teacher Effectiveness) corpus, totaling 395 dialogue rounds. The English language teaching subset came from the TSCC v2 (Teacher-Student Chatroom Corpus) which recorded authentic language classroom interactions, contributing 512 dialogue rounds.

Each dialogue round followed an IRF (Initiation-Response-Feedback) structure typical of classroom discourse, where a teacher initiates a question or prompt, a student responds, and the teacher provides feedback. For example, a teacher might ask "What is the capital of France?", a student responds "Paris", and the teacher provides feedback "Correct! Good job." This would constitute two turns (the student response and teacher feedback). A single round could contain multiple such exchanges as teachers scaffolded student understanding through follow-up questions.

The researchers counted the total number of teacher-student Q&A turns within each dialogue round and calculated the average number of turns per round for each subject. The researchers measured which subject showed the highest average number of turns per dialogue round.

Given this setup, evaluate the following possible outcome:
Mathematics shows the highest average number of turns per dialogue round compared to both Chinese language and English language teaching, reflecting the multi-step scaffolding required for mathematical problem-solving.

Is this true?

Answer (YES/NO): NO